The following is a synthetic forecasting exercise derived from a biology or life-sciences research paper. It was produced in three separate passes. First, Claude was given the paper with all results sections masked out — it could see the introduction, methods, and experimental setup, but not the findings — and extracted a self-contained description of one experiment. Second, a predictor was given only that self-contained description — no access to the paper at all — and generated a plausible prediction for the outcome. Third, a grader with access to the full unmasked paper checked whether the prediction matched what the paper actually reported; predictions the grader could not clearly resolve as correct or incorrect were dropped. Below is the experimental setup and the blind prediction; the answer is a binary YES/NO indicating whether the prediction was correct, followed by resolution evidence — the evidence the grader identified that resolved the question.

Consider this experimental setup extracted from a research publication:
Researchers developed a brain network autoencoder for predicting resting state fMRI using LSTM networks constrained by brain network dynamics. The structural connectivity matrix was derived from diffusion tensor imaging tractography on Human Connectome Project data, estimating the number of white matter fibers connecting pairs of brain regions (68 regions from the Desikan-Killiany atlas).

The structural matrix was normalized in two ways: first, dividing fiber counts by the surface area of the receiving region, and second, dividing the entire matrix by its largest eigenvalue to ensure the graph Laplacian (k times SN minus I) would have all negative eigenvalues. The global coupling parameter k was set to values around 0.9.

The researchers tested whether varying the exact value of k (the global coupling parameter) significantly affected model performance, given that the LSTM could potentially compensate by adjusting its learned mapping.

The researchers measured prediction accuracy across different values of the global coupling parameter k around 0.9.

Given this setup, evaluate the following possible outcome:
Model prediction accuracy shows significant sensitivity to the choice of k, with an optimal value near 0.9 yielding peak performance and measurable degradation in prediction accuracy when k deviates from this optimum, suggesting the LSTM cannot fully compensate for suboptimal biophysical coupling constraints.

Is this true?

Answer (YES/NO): NO